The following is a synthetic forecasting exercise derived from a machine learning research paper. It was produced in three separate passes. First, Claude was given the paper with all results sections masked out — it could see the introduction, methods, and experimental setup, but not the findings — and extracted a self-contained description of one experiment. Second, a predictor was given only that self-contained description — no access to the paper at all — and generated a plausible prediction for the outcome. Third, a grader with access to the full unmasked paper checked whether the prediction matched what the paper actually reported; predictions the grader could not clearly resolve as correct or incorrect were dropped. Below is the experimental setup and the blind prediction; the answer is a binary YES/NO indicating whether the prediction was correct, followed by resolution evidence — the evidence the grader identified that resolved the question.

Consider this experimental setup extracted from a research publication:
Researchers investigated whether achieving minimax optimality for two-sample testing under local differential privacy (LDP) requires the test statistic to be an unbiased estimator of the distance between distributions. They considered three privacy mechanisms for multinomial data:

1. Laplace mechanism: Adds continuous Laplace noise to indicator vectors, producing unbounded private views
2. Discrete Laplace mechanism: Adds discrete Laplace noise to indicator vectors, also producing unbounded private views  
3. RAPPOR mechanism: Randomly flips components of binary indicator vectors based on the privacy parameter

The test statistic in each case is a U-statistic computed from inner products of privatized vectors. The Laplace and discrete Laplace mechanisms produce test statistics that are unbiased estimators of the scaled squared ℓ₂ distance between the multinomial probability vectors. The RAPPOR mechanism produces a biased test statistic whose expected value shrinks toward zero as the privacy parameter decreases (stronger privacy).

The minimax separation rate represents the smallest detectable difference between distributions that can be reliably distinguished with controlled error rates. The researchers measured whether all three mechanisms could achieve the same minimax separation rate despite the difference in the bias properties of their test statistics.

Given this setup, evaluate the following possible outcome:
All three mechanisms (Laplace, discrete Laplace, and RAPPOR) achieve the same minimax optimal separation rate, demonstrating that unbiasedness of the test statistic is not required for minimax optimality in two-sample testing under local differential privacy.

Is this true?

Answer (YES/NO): YES